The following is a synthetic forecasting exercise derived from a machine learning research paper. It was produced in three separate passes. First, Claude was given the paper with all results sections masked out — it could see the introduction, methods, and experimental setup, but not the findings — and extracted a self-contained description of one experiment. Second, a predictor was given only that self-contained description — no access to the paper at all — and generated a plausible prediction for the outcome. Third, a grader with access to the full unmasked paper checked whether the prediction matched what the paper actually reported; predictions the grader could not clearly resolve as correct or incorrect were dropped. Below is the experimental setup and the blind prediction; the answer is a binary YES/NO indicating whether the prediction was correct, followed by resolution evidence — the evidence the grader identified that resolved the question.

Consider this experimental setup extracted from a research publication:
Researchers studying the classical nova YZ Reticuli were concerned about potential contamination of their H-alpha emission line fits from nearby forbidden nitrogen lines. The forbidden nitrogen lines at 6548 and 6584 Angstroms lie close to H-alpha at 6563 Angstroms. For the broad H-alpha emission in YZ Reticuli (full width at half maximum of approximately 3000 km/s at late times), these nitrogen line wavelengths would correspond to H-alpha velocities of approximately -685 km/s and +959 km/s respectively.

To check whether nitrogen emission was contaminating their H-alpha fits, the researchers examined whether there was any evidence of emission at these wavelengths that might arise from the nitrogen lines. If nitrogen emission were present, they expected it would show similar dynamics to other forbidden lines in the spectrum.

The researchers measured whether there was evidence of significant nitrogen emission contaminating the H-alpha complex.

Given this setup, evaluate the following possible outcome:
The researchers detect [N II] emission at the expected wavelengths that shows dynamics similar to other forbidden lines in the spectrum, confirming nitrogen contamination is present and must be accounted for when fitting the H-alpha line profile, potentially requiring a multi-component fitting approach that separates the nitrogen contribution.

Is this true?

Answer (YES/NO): NO